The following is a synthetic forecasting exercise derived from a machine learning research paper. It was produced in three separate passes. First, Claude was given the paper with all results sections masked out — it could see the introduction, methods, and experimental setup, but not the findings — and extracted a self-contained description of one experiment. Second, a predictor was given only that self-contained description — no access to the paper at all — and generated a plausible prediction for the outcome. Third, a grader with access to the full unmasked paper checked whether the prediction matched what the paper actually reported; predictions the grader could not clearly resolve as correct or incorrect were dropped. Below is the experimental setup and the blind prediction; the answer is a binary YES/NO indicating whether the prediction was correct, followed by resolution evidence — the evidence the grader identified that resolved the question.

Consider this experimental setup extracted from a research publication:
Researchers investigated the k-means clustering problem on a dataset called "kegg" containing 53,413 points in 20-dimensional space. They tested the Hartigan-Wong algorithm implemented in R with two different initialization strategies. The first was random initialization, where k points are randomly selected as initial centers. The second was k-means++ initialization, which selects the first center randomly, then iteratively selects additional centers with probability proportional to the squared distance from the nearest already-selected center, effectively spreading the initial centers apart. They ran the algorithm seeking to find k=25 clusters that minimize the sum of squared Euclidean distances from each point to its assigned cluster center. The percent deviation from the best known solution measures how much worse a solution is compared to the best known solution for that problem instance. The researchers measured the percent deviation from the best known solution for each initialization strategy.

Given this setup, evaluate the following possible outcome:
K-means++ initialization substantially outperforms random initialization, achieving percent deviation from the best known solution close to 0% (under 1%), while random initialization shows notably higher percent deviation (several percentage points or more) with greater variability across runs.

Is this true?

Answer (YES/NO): NO